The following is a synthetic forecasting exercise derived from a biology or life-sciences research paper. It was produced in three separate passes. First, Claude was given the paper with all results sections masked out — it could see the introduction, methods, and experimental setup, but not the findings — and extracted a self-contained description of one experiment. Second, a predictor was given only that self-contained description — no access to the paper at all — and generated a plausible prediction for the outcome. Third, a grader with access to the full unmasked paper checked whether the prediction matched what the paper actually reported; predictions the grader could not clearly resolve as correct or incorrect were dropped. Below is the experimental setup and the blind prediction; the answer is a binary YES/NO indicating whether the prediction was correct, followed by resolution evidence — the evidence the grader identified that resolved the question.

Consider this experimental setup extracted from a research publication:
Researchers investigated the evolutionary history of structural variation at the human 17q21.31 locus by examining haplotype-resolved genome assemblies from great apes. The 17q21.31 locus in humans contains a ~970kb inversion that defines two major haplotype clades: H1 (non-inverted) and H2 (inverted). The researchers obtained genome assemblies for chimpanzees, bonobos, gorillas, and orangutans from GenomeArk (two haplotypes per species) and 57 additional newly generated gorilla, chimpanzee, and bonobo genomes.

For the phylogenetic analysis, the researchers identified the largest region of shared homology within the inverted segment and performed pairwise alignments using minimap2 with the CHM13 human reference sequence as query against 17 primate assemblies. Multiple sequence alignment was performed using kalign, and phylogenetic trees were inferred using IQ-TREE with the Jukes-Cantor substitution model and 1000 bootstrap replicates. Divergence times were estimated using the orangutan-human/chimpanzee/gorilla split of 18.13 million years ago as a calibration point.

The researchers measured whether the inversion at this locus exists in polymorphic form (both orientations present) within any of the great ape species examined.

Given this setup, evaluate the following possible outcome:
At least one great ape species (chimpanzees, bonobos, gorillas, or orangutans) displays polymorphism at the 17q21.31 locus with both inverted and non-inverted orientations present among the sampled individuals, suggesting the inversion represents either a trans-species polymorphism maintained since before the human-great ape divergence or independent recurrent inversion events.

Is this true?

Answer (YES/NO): YES